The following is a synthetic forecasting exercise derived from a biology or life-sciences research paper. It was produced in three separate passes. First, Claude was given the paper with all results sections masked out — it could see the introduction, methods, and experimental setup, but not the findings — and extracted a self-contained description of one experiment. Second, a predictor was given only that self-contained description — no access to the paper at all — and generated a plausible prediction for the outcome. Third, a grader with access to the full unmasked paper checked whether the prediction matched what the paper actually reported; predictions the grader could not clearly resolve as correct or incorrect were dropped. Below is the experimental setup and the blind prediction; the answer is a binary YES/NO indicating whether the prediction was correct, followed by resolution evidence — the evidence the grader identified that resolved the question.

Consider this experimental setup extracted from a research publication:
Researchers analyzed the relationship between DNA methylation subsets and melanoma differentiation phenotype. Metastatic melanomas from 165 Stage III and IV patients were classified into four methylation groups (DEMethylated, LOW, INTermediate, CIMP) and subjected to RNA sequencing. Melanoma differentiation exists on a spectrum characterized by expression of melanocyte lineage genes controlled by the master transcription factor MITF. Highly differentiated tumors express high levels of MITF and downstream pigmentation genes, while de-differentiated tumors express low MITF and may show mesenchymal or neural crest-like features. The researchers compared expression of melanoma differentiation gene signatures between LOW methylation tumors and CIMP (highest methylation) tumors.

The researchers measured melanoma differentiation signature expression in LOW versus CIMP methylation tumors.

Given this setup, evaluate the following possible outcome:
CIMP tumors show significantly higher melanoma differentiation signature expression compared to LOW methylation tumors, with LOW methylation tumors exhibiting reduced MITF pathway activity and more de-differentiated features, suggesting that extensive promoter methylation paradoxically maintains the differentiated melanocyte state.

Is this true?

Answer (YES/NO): YES